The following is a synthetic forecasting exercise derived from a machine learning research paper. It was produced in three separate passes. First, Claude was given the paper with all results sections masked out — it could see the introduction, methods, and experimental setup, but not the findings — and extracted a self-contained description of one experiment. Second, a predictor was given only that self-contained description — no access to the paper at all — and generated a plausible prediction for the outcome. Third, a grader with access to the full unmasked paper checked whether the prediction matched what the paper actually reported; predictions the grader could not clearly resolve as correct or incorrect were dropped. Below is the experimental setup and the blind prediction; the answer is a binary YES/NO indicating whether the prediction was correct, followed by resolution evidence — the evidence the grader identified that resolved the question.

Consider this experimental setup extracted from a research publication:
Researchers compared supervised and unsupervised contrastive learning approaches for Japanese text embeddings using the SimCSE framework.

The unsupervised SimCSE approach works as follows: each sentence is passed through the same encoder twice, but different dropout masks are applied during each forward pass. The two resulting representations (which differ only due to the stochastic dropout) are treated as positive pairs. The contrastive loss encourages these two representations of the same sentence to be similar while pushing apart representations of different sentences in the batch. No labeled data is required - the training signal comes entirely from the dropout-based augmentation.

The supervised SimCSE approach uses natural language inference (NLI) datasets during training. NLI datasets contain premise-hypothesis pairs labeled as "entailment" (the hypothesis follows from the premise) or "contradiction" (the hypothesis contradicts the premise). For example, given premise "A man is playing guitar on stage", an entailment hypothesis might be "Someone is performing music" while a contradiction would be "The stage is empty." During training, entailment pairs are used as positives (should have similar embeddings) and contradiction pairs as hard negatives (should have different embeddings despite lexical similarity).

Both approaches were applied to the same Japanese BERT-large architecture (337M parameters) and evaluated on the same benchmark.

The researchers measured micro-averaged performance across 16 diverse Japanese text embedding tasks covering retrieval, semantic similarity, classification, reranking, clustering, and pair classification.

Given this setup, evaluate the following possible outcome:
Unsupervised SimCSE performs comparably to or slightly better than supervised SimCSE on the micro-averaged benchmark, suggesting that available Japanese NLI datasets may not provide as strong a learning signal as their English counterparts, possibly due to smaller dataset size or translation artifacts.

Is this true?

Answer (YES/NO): YES